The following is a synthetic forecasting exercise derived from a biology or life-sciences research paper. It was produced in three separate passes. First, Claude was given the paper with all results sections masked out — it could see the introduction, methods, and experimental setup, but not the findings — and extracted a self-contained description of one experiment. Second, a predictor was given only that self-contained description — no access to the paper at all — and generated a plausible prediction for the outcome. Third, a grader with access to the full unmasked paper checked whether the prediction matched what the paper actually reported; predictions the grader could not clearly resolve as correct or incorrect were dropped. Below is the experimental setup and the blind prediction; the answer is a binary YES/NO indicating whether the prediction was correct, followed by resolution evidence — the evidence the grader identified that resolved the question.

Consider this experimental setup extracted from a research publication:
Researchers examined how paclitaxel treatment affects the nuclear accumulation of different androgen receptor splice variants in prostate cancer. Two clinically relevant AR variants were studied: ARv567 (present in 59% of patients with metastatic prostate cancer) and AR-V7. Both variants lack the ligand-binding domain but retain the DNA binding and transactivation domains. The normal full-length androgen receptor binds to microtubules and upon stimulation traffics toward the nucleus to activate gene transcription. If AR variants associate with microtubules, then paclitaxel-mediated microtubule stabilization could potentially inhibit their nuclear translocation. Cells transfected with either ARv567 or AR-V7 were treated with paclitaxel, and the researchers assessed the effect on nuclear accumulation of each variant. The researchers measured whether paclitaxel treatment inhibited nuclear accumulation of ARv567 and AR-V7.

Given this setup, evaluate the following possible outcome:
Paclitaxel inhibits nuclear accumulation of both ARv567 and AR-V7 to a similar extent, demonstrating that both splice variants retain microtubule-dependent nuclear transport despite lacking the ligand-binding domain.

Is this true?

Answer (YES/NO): NO